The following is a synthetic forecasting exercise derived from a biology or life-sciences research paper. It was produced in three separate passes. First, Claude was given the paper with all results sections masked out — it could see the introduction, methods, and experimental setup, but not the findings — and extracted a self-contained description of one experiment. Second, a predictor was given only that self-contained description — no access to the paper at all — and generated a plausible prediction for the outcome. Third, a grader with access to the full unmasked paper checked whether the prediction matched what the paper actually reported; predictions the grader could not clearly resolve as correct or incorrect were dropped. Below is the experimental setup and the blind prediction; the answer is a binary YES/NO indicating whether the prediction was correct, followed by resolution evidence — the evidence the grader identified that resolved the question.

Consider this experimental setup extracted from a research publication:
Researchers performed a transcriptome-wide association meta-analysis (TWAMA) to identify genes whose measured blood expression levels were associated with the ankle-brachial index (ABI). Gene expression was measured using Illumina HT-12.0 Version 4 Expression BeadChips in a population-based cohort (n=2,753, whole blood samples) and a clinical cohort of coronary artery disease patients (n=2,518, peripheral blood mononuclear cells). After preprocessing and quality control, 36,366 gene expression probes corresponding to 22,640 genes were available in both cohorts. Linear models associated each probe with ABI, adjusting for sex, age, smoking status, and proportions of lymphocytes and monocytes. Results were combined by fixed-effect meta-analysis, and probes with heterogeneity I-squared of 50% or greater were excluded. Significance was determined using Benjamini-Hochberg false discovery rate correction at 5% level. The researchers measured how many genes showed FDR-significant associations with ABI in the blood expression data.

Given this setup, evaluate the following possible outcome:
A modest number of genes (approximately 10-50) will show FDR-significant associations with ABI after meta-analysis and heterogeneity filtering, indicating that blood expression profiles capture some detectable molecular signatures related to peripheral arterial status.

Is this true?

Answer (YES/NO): NO